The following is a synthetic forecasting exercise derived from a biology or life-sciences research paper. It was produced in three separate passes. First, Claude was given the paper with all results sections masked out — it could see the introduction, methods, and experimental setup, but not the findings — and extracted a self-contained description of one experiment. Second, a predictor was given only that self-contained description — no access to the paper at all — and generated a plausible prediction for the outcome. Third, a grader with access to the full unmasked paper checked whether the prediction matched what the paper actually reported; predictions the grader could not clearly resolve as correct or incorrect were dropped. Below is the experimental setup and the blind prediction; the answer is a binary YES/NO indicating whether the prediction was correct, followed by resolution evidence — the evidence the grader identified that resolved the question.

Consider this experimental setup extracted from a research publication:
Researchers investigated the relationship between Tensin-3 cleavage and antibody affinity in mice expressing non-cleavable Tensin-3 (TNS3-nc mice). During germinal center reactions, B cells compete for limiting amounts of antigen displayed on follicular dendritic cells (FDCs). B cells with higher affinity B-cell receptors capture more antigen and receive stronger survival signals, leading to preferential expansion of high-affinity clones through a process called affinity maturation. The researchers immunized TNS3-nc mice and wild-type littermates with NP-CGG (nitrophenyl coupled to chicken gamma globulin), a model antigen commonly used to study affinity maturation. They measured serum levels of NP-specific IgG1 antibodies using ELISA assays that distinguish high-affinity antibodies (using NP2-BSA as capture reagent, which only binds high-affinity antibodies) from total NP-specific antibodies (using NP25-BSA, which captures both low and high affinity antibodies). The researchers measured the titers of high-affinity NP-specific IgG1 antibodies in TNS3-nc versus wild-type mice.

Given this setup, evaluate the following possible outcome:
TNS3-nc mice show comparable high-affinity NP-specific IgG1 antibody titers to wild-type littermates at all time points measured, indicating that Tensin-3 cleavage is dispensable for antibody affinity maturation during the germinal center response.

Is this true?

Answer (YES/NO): NO